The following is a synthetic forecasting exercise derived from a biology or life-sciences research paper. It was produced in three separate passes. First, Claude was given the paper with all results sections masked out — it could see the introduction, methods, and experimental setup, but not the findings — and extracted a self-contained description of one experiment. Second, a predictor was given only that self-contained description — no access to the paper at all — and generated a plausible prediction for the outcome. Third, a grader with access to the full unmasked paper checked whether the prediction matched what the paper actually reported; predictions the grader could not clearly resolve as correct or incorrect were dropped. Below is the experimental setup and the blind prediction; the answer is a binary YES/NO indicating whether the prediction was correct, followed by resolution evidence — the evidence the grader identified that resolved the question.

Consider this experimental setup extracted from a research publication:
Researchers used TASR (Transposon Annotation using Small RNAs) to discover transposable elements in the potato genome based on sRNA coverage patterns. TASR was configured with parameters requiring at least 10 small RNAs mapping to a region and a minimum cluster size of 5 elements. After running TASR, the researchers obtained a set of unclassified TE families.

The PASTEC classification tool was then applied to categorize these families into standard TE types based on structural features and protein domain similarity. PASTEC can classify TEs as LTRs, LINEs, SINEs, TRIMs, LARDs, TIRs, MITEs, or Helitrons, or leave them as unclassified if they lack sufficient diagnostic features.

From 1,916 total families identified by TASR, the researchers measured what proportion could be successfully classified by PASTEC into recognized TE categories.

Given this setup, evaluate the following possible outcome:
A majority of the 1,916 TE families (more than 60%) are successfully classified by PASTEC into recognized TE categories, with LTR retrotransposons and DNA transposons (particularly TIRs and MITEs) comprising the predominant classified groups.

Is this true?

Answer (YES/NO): NO